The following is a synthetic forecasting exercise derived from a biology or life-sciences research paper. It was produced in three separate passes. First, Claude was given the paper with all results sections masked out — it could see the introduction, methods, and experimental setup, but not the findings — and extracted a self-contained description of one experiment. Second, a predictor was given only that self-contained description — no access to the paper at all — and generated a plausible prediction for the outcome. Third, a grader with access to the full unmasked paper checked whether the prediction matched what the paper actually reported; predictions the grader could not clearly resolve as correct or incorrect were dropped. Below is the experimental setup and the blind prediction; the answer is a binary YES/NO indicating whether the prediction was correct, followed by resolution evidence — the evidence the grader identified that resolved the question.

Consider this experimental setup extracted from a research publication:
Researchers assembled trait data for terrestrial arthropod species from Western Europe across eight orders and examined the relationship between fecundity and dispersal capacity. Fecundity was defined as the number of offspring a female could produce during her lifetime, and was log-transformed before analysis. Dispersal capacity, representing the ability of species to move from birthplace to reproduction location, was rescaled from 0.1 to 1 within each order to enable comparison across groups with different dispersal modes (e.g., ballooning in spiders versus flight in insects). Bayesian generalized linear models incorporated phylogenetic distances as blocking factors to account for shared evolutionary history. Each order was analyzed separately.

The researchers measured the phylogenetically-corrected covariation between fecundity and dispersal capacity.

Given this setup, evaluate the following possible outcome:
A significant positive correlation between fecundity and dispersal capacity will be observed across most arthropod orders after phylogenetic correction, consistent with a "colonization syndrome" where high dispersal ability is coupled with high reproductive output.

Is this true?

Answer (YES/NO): NO